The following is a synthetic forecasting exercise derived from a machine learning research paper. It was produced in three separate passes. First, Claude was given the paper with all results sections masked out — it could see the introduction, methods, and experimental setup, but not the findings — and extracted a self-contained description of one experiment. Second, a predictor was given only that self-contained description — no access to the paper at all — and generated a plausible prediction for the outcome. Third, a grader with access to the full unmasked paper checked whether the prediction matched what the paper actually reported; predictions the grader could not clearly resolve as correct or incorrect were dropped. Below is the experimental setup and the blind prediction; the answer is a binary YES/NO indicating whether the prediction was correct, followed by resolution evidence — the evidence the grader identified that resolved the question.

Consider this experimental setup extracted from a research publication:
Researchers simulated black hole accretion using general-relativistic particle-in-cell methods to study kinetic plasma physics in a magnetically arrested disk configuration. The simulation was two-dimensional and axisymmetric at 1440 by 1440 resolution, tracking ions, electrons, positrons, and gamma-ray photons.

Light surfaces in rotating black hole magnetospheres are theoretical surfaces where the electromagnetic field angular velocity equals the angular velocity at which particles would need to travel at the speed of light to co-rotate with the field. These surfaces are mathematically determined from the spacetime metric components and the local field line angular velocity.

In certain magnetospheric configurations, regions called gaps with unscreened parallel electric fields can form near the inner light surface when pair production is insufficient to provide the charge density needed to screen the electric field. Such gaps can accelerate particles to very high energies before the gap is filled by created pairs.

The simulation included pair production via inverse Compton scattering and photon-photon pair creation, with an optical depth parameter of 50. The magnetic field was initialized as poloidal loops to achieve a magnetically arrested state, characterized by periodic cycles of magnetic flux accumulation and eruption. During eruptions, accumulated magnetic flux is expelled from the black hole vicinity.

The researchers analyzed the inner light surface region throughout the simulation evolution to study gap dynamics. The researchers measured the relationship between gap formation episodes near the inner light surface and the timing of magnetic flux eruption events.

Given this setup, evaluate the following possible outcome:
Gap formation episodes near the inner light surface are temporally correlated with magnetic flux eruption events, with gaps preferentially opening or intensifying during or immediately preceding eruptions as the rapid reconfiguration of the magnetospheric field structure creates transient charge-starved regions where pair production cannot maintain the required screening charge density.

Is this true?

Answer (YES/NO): YES